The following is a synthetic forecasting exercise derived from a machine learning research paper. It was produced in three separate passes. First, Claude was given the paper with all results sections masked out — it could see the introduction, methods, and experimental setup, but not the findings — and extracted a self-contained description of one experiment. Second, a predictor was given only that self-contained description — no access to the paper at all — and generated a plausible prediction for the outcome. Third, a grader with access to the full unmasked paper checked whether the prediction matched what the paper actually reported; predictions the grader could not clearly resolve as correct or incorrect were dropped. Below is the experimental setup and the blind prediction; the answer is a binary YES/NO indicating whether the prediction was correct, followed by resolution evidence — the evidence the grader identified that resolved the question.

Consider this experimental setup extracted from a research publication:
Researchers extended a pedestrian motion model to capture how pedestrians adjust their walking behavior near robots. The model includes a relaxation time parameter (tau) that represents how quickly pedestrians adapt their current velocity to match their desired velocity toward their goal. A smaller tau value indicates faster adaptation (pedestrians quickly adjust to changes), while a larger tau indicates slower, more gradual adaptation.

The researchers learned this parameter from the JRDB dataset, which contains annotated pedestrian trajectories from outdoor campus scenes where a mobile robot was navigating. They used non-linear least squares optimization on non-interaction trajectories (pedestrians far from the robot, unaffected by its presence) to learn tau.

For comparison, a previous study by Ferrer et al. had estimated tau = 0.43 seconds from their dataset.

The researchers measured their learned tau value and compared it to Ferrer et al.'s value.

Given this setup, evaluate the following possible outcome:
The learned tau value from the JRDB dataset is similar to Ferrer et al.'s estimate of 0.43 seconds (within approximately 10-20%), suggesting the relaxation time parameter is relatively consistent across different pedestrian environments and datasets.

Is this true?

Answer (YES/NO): NO